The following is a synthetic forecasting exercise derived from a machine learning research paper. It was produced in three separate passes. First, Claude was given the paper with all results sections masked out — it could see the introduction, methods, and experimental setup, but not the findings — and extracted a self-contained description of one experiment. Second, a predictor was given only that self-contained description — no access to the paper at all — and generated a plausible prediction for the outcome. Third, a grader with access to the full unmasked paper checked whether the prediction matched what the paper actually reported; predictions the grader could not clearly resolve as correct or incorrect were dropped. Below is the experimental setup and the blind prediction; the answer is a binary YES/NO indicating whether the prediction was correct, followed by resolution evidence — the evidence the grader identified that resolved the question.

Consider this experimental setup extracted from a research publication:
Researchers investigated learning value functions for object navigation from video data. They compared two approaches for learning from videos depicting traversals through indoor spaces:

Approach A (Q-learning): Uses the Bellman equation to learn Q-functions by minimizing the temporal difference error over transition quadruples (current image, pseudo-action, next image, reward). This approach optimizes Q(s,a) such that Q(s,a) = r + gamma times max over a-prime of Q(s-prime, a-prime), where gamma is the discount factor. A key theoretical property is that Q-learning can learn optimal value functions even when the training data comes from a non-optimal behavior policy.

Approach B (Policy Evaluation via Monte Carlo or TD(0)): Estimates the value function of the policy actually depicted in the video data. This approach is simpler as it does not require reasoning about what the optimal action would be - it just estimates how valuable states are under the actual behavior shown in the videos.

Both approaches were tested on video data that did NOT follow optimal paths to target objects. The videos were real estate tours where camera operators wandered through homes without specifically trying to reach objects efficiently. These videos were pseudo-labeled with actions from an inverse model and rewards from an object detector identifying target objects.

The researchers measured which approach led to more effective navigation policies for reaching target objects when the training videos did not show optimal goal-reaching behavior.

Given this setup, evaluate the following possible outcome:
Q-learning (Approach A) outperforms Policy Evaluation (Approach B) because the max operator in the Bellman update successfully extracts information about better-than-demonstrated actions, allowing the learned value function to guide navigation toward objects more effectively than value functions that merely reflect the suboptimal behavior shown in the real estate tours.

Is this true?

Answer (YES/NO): YES